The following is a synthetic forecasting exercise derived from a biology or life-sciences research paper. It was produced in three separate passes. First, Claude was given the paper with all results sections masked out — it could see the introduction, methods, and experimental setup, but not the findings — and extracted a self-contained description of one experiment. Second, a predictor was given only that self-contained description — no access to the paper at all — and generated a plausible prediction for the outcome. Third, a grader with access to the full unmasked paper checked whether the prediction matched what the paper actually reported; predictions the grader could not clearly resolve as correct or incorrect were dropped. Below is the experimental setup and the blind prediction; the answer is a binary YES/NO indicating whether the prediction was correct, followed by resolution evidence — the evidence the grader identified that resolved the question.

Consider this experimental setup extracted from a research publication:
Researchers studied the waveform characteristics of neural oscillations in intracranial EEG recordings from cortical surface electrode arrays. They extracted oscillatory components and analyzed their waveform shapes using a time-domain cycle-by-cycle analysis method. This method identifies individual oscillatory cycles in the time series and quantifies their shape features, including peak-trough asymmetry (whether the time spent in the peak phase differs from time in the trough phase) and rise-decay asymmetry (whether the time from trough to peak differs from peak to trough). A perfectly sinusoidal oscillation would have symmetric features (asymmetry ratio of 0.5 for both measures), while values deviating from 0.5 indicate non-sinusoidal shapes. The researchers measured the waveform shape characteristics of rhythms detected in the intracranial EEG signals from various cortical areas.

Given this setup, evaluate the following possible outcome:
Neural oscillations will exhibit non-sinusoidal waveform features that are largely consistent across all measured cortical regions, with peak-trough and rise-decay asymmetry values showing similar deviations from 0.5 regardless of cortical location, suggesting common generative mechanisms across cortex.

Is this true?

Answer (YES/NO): NO